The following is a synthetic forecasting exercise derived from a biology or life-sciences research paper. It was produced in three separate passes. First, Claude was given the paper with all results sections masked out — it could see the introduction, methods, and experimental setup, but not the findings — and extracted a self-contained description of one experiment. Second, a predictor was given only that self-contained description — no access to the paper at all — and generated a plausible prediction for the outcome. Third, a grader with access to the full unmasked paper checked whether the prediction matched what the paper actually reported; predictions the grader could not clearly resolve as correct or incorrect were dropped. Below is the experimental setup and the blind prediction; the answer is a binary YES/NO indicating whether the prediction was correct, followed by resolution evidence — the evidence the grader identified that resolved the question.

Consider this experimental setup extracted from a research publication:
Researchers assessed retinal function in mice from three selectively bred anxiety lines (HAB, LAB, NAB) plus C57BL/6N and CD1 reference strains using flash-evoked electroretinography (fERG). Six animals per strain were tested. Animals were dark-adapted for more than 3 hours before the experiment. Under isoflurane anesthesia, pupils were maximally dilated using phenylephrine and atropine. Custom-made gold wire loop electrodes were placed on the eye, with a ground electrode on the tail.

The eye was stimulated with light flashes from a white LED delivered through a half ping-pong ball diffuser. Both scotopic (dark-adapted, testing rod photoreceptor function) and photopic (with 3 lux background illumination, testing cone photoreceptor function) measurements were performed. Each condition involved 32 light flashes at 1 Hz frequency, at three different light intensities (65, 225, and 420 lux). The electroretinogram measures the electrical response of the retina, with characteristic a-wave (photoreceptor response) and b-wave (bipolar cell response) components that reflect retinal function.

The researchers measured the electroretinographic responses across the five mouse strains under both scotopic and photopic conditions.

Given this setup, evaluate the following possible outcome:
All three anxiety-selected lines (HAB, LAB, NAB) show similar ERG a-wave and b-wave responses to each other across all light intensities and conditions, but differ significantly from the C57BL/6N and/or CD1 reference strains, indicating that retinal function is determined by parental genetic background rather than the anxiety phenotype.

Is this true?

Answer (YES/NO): NO